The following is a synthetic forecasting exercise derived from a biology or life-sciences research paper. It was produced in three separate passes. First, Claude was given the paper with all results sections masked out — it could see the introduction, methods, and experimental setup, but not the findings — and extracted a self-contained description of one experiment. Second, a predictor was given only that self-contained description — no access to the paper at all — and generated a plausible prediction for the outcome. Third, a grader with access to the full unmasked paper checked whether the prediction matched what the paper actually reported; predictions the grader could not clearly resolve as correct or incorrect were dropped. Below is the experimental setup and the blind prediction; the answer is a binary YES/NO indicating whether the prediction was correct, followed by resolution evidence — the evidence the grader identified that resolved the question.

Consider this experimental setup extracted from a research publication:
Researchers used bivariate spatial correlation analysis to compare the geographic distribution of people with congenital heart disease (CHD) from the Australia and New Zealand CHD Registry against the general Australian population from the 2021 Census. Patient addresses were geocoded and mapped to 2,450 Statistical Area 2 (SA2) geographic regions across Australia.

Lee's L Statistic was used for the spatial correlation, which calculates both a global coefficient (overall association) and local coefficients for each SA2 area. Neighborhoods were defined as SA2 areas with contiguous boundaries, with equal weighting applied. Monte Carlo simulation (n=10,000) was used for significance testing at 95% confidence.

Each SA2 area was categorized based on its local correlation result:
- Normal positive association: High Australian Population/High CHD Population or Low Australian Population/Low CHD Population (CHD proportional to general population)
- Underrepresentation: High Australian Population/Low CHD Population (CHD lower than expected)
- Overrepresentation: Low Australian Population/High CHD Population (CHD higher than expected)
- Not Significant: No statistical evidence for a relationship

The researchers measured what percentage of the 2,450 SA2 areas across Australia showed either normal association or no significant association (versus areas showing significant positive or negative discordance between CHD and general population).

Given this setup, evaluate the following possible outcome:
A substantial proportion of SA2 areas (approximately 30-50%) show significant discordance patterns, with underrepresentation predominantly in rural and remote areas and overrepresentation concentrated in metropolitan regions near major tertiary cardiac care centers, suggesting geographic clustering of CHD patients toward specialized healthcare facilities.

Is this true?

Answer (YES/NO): NO